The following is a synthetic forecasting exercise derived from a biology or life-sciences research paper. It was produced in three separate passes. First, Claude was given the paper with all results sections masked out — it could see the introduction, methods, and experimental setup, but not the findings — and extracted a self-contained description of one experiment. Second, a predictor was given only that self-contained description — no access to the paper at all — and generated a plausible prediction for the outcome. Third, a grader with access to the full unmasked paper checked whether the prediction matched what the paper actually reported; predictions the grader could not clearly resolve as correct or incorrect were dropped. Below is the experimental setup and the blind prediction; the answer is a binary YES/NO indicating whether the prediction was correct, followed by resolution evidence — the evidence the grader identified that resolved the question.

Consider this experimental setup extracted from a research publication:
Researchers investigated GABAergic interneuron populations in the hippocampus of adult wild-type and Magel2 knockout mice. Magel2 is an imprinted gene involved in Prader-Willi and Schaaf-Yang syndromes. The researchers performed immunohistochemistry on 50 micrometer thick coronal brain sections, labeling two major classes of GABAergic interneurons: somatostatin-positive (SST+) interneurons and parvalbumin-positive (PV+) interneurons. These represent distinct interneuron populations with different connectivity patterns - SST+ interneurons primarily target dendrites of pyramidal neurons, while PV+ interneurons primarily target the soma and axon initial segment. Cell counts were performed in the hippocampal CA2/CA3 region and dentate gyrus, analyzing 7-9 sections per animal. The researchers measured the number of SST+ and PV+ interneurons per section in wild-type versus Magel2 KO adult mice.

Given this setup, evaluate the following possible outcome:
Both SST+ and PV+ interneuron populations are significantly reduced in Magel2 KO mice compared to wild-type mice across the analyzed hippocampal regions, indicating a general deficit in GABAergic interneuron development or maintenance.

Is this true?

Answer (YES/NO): NO